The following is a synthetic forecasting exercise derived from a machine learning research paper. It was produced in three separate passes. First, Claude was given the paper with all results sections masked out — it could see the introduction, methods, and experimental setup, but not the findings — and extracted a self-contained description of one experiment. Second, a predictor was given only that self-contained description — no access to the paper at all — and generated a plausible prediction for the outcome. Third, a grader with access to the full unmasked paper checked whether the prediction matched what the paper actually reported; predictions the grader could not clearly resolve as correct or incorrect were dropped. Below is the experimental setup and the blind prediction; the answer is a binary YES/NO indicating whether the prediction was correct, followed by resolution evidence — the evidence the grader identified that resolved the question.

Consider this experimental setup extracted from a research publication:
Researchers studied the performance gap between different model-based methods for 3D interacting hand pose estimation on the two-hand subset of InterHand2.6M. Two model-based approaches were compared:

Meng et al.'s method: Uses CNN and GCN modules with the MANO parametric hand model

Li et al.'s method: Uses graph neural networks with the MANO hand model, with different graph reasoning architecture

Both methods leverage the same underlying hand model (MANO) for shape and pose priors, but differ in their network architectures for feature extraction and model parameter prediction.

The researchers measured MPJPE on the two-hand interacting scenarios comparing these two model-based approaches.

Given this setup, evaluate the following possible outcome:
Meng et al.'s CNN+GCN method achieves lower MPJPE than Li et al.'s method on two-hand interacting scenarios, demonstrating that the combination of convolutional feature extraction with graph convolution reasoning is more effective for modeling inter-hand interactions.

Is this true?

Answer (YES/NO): NO